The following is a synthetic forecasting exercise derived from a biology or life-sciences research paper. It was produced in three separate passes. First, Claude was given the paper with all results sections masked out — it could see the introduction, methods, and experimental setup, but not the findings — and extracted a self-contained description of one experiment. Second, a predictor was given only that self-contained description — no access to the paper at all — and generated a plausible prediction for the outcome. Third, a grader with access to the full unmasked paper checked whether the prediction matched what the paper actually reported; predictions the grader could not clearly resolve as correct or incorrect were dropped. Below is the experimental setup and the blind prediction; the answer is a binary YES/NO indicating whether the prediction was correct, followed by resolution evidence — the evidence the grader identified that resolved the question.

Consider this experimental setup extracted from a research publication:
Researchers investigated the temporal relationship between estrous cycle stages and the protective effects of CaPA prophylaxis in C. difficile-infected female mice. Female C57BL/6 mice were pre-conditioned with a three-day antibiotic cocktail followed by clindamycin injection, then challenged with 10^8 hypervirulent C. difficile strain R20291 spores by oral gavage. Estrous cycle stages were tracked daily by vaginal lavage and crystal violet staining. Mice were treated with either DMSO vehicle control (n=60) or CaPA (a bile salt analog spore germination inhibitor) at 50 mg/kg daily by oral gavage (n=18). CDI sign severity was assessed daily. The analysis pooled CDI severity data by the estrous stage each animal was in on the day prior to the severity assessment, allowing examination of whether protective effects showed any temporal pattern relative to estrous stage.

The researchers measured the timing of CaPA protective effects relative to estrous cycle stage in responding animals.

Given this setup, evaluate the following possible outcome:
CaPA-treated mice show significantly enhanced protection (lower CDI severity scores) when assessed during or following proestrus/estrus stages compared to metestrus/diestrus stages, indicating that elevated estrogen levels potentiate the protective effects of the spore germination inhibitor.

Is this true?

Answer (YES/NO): NO